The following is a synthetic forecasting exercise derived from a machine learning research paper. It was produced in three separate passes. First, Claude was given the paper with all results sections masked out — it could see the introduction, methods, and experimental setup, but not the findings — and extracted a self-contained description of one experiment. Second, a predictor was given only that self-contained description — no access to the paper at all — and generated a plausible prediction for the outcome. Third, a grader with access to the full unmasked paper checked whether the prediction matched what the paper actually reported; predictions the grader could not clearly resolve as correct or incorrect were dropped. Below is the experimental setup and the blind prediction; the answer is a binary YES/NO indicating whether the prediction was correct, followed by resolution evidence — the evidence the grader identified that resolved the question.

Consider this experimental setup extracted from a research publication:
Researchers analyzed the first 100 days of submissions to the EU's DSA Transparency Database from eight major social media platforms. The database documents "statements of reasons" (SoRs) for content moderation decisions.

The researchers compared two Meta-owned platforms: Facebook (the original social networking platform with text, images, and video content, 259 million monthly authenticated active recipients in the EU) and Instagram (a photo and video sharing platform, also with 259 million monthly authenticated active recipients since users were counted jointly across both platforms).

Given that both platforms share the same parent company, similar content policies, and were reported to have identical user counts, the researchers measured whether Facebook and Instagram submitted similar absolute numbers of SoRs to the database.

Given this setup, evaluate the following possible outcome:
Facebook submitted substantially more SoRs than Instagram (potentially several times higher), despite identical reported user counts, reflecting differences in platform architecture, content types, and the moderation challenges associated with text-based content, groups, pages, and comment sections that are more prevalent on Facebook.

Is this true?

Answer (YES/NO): YES